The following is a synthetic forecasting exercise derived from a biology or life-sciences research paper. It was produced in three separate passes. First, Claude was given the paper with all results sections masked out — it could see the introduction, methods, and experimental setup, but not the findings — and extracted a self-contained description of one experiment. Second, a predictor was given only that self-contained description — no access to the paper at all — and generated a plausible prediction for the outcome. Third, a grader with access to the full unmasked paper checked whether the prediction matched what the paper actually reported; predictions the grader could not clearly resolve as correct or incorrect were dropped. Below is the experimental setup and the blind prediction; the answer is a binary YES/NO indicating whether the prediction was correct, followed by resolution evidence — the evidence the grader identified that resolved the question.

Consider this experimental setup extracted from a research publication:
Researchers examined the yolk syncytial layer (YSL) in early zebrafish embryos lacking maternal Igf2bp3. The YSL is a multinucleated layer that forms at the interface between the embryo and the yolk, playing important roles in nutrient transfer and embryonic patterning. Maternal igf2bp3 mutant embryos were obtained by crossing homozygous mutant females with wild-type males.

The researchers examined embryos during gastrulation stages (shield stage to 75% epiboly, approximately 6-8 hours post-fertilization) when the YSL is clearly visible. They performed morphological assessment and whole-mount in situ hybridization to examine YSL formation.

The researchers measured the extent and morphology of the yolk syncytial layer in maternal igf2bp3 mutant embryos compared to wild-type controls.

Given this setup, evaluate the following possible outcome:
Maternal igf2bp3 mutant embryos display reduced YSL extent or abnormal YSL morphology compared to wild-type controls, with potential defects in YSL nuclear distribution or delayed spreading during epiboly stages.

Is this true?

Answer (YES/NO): NO